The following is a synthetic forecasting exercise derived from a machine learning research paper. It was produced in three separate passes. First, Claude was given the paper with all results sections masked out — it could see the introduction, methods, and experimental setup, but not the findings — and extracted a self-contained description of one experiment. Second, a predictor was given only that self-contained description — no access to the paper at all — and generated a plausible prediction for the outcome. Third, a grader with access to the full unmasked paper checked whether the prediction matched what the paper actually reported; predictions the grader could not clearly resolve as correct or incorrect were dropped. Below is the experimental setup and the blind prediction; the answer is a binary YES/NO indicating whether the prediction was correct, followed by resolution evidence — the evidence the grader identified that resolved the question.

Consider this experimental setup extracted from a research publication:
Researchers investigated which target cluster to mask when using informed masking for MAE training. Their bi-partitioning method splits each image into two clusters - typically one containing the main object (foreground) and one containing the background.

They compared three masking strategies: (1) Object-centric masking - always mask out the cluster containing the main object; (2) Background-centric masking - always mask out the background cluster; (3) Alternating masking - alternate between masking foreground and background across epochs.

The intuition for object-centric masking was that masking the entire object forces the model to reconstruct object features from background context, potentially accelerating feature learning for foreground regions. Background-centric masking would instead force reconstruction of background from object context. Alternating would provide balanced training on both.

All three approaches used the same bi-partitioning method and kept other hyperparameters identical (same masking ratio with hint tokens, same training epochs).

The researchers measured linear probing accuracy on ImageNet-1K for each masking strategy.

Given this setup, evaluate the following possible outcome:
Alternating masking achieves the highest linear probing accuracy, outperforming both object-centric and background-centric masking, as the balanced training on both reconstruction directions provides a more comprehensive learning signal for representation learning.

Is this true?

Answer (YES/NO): NO